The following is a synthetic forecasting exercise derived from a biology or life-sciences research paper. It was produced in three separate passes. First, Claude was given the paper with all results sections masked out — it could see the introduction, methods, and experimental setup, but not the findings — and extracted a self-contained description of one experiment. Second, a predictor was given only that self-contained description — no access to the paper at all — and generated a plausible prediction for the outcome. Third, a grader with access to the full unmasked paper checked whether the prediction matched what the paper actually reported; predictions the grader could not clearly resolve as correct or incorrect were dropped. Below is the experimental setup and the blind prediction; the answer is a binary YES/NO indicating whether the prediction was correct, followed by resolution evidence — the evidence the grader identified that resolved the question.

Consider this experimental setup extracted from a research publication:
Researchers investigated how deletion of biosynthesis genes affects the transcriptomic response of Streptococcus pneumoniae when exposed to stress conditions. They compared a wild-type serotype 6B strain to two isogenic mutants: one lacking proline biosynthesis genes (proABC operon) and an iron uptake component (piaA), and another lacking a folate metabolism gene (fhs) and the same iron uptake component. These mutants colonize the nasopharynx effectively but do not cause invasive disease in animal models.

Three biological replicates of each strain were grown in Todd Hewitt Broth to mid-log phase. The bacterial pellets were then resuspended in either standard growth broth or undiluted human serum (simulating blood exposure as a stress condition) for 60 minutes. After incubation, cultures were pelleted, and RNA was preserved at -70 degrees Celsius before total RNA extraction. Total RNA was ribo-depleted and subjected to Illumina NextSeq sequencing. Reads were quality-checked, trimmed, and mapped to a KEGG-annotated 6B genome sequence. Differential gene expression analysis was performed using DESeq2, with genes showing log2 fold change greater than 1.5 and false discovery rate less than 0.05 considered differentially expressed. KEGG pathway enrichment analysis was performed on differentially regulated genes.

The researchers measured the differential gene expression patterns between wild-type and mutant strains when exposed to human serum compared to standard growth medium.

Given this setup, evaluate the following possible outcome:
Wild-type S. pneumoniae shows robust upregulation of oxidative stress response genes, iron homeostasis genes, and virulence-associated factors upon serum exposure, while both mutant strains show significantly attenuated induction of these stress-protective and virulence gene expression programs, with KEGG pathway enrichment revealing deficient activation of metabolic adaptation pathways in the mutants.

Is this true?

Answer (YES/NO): NO